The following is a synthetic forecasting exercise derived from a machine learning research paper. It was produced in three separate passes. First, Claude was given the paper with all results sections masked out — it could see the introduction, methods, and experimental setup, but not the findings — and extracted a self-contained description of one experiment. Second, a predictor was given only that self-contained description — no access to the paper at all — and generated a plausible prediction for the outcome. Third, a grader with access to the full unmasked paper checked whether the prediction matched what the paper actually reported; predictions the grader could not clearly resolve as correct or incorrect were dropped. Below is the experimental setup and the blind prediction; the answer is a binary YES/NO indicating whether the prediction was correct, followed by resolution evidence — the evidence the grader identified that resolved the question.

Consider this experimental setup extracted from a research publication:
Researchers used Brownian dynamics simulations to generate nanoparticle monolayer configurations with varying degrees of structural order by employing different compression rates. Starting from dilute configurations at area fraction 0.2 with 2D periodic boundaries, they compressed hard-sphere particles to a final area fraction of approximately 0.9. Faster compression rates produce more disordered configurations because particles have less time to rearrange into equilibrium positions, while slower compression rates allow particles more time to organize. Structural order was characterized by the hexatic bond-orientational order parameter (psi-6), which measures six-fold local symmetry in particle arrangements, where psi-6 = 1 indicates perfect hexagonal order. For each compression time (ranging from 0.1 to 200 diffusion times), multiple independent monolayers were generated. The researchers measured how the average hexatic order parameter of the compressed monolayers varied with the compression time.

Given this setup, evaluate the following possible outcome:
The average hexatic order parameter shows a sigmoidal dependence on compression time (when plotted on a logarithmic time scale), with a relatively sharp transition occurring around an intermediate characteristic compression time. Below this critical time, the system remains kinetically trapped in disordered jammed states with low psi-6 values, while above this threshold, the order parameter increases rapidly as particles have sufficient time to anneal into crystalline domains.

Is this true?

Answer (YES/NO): NO